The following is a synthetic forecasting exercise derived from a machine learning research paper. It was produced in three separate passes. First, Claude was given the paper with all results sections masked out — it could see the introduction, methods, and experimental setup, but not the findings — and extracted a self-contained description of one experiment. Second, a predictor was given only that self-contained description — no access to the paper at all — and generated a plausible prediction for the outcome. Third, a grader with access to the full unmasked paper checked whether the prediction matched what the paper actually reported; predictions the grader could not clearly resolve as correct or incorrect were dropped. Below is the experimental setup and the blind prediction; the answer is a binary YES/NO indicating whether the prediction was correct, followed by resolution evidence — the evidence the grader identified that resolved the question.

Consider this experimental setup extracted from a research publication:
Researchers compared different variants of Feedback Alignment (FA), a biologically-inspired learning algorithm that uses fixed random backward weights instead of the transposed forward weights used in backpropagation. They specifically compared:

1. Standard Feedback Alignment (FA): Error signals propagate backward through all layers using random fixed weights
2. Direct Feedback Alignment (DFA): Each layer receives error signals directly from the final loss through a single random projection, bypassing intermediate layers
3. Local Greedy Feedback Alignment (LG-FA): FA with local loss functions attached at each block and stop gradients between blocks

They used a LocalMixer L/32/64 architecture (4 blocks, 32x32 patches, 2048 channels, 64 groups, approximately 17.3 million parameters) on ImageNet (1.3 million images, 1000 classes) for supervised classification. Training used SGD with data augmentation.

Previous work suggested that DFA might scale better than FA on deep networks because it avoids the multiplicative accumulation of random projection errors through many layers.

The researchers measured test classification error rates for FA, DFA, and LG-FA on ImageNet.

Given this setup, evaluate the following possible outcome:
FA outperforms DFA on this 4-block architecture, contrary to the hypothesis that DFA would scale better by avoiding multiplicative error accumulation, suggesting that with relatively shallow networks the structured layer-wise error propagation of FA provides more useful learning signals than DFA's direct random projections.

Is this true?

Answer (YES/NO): NO